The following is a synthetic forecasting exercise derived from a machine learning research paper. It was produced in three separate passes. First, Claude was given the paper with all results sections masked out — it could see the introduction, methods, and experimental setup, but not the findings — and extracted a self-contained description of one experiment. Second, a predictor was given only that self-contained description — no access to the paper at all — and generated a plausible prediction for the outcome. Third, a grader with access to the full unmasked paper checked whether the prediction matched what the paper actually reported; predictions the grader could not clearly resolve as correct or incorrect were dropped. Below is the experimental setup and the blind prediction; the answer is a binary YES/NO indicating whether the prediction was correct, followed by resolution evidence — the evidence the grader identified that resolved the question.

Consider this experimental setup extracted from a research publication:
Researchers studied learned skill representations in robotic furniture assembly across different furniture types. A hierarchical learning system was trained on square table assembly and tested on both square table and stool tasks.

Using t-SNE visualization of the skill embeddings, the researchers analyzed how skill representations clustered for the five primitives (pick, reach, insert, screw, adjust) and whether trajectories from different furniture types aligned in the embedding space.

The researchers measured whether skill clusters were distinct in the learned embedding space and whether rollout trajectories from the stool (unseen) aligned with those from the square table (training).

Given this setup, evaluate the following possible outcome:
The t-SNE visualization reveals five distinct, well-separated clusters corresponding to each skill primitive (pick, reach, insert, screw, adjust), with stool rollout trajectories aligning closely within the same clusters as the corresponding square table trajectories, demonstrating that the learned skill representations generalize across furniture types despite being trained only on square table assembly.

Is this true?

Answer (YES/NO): YES